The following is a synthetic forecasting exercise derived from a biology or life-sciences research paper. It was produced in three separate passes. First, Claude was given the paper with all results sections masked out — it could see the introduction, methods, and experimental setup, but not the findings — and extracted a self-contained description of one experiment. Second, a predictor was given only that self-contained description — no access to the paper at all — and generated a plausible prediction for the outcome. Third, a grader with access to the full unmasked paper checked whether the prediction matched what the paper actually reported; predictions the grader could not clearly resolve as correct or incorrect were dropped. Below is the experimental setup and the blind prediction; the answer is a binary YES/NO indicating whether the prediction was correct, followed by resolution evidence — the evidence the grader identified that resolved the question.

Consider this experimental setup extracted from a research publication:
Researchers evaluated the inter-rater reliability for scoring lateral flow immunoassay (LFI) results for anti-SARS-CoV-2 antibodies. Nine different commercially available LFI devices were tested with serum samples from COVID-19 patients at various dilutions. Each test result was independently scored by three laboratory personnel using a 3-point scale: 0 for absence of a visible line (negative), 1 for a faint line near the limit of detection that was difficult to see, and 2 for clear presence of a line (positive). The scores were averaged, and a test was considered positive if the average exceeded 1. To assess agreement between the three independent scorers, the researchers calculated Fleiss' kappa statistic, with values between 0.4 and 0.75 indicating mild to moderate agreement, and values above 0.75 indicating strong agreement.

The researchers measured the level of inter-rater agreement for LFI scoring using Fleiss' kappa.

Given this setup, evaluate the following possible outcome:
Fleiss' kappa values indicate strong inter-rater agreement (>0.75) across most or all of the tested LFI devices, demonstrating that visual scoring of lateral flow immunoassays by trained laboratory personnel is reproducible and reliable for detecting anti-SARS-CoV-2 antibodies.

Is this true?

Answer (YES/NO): NO